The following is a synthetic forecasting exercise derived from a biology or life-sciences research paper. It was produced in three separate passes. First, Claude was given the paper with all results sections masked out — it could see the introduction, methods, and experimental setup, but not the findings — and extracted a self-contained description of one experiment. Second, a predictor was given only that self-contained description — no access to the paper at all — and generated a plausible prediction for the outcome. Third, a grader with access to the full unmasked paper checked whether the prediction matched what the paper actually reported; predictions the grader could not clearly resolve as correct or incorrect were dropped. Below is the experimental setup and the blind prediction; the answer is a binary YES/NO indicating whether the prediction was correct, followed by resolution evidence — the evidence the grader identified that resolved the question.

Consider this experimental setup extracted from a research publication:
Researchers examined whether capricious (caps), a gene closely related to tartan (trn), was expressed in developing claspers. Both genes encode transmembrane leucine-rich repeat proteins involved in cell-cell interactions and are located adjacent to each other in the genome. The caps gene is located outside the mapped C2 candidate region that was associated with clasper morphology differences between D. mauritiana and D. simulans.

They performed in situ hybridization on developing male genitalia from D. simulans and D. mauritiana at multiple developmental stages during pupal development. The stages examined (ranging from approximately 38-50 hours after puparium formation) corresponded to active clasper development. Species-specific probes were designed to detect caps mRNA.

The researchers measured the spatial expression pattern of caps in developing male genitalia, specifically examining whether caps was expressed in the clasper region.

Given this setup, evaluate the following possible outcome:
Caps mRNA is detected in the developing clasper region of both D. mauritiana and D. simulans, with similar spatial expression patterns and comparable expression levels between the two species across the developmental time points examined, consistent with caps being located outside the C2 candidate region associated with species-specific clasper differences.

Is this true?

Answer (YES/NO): NO